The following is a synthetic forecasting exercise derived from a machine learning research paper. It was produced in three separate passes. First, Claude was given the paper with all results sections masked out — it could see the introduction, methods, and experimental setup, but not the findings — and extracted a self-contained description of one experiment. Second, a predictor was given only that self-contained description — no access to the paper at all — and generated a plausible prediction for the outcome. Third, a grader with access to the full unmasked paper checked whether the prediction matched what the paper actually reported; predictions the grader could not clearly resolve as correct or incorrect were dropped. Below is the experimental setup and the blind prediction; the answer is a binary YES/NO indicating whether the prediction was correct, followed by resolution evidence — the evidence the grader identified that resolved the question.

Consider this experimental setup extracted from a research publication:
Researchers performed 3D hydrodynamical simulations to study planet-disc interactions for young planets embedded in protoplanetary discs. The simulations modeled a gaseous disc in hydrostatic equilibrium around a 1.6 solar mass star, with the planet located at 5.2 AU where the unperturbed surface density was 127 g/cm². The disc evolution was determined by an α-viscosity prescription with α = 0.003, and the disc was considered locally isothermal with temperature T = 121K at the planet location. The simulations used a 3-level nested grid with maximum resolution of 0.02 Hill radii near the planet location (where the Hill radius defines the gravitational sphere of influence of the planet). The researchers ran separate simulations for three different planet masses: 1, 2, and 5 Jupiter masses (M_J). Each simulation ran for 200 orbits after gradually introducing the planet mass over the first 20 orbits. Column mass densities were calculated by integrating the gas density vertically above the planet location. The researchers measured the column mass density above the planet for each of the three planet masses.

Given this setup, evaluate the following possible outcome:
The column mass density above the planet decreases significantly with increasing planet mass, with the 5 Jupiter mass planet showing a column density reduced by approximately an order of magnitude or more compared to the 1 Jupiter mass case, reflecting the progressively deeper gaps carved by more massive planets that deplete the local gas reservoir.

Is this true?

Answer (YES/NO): YES